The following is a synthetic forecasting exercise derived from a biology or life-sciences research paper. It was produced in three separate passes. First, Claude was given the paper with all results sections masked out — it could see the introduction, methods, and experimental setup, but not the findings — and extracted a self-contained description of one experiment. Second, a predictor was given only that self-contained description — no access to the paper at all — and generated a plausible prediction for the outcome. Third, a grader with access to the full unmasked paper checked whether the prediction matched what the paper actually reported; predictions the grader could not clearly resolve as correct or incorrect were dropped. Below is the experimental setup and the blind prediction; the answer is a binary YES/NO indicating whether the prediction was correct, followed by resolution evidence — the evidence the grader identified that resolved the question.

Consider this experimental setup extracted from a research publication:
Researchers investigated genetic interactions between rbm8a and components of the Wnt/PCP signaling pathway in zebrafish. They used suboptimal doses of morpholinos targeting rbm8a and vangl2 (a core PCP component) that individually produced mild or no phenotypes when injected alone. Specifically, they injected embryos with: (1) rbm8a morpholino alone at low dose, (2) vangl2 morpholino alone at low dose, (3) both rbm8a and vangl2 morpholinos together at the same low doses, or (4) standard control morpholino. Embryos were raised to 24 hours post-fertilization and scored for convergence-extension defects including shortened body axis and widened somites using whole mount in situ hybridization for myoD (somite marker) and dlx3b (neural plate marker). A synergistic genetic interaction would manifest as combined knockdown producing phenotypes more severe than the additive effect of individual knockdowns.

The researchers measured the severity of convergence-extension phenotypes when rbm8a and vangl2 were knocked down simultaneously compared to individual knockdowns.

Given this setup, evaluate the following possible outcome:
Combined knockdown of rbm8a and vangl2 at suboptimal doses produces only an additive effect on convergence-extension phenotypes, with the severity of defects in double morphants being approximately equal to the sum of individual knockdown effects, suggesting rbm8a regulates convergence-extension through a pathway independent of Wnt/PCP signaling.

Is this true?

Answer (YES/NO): NO